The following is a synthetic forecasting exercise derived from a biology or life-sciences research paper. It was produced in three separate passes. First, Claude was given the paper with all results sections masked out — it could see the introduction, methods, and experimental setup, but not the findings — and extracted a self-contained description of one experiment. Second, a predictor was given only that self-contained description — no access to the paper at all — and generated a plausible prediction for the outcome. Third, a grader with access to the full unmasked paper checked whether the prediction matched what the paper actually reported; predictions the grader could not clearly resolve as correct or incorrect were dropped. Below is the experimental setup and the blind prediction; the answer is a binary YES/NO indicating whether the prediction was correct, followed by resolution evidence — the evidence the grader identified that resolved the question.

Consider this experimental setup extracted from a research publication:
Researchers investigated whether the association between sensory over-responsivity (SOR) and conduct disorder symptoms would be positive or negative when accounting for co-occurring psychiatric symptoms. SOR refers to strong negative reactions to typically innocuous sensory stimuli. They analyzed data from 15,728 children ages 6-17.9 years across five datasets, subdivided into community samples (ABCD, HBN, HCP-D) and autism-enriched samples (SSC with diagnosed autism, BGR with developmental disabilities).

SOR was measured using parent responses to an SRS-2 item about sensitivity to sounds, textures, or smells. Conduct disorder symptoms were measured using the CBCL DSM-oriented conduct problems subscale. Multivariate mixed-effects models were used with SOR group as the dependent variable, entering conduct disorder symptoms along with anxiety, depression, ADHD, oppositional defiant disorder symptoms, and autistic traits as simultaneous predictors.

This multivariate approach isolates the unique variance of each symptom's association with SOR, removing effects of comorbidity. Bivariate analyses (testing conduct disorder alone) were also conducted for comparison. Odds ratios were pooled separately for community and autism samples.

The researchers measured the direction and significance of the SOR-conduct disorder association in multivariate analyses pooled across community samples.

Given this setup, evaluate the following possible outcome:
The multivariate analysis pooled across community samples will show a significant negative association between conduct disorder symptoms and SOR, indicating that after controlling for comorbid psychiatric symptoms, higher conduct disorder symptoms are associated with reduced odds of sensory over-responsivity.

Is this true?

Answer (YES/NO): YES